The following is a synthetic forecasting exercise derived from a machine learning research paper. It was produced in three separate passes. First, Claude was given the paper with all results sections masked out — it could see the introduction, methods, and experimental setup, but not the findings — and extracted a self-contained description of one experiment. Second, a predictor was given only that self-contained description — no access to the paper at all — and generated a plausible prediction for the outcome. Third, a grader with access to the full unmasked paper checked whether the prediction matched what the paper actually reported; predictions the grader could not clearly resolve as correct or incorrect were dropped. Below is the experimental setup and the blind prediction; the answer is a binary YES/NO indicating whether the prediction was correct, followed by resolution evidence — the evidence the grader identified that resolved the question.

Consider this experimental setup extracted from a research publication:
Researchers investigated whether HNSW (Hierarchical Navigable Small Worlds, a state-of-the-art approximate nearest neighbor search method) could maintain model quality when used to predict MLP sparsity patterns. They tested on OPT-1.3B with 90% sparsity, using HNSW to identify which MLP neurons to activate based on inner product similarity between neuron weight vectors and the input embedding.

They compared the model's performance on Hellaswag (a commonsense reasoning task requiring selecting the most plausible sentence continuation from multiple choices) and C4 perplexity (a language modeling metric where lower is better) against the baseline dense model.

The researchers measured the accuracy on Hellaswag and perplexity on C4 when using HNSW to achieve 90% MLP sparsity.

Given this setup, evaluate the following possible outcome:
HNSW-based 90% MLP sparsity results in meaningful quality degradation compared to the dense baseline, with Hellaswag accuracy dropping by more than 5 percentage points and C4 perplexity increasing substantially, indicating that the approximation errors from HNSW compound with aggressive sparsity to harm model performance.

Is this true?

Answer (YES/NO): NO